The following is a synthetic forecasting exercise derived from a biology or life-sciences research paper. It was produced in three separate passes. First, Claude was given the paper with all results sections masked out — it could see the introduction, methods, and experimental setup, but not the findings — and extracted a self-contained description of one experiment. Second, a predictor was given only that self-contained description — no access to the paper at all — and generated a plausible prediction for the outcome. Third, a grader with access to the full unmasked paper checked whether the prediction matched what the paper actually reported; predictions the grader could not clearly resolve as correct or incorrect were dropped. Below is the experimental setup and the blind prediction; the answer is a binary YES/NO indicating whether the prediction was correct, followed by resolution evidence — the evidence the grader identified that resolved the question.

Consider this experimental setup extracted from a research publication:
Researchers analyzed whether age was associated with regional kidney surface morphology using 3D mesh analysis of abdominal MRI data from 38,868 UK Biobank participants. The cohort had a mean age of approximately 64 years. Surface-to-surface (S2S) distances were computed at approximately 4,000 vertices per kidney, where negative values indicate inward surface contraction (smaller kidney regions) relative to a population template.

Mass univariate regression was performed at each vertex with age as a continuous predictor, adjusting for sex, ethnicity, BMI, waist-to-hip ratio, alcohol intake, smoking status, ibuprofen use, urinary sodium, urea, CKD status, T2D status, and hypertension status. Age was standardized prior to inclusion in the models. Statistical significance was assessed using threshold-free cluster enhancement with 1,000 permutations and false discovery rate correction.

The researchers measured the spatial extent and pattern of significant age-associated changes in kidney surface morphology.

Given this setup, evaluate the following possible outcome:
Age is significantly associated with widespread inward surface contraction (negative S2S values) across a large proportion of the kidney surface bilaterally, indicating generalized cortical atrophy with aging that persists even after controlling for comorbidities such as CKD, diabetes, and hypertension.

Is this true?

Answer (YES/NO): YES